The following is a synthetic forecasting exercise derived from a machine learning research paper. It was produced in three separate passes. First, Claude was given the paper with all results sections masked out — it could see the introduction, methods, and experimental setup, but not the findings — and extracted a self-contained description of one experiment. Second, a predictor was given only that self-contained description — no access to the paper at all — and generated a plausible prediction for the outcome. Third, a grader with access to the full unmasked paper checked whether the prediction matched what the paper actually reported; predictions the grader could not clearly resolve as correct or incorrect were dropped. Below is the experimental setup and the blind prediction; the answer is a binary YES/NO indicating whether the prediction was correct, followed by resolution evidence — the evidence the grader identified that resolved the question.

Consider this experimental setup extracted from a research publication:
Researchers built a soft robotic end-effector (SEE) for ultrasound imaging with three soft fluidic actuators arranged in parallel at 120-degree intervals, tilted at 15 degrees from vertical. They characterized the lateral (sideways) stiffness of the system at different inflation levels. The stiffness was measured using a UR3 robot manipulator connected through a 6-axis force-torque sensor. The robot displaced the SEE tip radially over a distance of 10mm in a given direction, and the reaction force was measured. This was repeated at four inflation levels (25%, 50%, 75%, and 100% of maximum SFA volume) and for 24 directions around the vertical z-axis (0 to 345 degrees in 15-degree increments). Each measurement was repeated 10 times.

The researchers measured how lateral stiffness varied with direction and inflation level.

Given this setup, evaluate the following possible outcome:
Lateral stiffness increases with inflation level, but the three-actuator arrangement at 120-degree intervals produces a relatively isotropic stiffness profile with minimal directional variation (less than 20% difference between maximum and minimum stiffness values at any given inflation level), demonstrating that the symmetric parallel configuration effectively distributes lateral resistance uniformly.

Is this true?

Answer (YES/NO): NO